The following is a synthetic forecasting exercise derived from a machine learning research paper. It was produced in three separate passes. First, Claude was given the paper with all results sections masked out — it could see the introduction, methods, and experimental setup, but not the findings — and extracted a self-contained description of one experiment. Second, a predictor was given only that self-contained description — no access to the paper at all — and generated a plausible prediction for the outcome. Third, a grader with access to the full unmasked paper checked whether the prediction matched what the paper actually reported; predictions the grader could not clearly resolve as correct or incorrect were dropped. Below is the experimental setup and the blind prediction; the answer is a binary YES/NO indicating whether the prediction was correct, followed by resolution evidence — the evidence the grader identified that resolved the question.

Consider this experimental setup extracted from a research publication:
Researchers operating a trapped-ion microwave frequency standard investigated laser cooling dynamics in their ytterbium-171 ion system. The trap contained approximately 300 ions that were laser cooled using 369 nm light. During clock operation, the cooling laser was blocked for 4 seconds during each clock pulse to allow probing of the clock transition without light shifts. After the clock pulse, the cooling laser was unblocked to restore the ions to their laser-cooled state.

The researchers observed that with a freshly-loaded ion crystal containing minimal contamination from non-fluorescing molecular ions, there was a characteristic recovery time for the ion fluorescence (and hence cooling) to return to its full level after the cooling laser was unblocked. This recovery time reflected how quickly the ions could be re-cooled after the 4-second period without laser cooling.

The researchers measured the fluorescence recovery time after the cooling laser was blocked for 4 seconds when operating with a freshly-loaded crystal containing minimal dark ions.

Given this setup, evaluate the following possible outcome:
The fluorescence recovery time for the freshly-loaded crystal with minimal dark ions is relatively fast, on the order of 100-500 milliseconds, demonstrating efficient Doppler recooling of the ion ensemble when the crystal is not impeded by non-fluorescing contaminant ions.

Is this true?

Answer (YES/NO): YES